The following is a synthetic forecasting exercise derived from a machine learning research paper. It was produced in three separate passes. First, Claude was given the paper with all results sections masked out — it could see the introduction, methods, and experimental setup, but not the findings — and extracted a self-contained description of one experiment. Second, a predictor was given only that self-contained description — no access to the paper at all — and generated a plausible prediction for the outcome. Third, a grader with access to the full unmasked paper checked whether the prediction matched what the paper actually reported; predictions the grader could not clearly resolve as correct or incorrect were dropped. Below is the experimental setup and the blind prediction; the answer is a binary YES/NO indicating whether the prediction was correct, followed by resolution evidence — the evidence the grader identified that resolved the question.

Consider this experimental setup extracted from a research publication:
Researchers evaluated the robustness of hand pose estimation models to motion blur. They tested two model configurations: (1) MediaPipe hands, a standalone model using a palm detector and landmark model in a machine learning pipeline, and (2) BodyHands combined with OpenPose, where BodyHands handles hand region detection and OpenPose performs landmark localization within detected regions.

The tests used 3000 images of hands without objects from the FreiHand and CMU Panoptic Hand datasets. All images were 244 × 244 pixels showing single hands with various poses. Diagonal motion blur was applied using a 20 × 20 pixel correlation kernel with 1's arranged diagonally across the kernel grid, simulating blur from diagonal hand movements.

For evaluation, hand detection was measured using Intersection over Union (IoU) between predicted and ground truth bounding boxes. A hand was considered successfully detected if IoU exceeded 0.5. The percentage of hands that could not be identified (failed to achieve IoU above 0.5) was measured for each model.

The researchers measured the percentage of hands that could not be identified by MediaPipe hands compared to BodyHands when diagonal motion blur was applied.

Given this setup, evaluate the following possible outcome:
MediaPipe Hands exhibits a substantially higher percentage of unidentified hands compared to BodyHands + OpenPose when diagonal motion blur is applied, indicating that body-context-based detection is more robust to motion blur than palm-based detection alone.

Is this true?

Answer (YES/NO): NO